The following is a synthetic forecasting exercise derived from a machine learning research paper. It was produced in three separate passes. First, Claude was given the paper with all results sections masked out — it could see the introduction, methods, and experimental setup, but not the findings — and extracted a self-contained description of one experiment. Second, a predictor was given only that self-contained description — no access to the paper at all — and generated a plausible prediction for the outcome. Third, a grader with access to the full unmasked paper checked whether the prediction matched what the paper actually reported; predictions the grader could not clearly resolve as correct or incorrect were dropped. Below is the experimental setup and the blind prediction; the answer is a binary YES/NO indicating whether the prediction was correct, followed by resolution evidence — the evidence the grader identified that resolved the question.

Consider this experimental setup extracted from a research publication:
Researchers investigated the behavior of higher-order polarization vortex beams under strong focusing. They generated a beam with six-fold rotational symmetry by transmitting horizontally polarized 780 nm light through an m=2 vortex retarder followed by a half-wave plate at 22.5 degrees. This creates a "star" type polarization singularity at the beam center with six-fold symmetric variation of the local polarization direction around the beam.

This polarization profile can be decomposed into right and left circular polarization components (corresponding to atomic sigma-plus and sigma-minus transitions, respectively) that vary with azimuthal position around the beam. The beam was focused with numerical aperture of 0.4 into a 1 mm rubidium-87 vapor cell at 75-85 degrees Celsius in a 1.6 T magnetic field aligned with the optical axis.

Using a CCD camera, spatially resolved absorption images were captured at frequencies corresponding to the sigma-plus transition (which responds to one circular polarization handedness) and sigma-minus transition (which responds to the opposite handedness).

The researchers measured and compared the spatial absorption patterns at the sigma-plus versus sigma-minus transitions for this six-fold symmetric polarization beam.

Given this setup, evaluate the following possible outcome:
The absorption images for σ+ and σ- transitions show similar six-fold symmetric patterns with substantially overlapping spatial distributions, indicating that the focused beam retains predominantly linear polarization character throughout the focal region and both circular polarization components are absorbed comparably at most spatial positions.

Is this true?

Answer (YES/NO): NO